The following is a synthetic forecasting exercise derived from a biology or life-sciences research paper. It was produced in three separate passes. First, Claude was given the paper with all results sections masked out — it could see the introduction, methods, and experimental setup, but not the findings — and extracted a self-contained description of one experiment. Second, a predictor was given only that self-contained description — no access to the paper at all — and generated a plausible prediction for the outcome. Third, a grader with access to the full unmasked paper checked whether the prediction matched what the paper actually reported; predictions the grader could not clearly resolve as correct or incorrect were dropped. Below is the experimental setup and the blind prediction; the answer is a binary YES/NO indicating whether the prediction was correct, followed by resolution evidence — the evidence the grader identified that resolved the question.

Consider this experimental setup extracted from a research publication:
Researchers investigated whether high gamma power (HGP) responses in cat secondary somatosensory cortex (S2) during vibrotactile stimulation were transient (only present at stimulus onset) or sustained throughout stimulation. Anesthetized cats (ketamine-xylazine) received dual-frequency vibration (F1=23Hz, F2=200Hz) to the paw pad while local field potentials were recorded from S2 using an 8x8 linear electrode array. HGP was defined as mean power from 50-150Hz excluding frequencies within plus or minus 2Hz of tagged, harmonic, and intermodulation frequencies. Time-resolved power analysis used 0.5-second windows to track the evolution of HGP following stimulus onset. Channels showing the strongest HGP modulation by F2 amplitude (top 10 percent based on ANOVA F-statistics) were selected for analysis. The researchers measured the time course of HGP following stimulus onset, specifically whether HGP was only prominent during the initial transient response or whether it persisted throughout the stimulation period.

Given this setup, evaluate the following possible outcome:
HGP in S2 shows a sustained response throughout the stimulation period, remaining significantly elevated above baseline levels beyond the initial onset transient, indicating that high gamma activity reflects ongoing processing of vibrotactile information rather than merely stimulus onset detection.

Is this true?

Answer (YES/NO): YES